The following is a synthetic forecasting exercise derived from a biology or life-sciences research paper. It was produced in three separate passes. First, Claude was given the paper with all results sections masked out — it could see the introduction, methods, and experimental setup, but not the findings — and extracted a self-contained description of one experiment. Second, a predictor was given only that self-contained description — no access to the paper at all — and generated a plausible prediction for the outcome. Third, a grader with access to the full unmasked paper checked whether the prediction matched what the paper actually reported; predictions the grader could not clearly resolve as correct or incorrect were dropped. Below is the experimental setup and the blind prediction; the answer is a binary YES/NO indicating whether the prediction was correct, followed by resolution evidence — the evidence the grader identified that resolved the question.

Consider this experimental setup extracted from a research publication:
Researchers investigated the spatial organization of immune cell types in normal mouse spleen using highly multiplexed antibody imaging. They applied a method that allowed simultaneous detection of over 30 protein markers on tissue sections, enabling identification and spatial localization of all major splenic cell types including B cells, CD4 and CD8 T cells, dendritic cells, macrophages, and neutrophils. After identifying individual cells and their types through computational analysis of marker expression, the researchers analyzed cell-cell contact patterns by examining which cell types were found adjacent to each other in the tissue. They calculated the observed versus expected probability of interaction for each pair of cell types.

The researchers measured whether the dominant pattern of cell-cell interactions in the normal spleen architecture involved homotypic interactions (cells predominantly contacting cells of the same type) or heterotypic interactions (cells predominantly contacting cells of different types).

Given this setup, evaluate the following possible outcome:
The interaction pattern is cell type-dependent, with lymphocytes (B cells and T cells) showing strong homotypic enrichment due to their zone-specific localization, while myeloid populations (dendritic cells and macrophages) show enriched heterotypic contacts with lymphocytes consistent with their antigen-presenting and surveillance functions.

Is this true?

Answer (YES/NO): NO